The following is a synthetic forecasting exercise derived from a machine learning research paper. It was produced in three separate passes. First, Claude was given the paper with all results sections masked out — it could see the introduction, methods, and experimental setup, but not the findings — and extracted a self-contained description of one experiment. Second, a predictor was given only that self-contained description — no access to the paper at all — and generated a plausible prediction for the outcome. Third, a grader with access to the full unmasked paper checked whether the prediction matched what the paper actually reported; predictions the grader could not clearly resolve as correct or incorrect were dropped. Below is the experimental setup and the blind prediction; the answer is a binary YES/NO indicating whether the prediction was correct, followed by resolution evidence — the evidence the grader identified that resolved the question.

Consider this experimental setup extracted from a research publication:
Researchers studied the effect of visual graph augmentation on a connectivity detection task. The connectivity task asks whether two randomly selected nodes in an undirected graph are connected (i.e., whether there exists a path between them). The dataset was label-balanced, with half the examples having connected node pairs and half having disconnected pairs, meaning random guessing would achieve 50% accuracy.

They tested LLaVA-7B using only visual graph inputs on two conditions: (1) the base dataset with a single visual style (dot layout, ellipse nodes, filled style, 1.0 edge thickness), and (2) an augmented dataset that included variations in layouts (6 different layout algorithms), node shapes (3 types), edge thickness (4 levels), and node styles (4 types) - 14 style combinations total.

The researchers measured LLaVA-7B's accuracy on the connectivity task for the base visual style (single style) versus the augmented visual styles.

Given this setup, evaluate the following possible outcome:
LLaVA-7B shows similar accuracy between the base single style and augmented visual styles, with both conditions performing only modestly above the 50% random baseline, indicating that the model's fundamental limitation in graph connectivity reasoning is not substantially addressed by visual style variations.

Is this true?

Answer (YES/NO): NO